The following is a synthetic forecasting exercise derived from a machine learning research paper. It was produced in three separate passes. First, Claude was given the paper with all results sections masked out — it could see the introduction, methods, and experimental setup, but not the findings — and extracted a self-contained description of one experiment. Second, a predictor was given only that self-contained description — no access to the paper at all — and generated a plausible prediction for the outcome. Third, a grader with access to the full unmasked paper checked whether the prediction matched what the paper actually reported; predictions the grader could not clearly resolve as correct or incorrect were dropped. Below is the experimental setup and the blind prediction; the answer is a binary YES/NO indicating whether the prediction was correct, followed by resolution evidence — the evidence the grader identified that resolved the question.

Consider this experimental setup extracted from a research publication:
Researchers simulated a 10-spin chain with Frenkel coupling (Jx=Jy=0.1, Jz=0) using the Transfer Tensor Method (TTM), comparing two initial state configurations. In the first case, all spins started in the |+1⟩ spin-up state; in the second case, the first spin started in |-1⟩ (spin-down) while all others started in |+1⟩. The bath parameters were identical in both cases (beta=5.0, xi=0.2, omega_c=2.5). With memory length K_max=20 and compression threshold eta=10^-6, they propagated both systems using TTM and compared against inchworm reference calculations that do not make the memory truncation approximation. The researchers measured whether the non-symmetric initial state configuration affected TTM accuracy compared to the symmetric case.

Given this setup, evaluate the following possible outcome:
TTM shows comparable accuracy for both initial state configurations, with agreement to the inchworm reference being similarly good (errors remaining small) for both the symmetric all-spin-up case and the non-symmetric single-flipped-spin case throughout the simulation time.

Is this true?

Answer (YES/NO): NO